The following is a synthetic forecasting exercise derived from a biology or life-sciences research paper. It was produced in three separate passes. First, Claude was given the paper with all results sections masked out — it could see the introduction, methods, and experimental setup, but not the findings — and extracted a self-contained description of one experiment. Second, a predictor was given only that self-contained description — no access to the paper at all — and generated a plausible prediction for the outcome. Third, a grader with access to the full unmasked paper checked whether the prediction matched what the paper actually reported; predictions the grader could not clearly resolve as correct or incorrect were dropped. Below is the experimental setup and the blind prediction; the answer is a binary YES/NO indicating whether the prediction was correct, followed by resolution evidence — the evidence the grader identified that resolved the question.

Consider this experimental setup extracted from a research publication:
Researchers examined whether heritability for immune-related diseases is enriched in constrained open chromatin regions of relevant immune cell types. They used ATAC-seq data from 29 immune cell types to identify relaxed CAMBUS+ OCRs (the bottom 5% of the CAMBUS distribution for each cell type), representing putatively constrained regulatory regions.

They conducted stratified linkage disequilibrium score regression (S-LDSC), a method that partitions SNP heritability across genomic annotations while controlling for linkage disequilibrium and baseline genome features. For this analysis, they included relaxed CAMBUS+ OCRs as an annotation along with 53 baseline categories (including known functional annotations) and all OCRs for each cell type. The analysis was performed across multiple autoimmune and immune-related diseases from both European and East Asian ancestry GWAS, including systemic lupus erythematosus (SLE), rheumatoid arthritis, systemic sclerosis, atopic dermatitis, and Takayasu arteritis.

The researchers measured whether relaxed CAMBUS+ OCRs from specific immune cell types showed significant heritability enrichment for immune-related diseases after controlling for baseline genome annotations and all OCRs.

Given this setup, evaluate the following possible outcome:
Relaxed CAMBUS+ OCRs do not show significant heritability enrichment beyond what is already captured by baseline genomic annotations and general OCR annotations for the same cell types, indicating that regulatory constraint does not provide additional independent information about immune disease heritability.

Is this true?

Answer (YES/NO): NO